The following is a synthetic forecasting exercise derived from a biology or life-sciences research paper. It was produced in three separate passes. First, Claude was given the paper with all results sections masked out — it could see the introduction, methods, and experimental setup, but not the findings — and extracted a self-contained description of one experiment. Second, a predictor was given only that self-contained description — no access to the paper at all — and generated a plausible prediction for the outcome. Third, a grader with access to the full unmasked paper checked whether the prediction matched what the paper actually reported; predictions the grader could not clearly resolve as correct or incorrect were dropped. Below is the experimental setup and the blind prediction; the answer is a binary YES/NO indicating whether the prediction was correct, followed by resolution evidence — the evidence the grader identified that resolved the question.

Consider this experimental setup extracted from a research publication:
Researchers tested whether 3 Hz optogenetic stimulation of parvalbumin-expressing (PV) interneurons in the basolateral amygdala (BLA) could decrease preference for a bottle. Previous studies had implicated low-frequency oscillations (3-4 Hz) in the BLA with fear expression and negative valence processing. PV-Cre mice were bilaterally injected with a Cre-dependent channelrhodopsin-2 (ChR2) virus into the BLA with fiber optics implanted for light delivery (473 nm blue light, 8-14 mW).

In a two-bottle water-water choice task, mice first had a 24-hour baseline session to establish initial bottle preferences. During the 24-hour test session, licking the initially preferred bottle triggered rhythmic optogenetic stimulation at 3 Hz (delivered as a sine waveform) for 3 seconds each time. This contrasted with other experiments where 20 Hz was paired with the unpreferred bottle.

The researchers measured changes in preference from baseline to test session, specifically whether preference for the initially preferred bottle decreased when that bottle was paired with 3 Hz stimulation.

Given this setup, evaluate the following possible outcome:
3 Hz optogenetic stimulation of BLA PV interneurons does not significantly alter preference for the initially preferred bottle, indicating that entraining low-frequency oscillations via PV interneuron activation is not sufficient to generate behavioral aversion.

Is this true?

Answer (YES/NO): YES